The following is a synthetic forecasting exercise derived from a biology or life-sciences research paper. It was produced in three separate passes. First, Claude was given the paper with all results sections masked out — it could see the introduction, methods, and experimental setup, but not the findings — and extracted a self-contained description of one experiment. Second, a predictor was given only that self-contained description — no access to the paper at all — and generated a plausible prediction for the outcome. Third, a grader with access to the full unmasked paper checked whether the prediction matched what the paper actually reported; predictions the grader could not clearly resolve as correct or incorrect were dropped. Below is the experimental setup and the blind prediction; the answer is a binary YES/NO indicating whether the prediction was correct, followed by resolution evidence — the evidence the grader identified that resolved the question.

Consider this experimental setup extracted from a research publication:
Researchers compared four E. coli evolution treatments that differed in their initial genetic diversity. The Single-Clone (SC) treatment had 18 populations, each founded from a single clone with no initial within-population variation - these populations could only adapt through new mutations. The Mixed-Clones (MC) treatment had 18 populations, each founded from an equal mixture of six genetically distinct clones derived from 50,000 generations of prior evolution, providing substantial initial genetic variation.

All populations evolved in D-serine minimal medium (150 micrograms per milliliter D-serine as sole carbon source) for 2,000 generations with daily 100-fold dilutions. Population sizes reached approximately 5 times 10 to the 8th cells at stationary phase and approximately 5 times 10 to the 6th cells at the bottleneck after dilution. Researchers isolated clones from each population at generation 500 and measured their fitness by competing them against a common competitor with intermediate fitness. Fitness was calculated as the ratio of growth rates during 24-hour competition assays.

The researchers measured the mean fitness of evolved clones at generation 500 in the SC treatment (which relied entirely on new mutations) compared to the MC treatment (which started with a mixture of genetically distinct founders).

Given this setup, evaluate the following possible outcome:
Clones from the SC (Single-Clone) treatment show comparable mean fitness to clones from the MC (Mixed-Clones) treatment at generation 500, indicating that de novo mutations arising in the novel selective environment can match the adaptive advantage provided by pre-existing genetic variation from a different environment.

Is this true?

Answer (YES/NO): YES